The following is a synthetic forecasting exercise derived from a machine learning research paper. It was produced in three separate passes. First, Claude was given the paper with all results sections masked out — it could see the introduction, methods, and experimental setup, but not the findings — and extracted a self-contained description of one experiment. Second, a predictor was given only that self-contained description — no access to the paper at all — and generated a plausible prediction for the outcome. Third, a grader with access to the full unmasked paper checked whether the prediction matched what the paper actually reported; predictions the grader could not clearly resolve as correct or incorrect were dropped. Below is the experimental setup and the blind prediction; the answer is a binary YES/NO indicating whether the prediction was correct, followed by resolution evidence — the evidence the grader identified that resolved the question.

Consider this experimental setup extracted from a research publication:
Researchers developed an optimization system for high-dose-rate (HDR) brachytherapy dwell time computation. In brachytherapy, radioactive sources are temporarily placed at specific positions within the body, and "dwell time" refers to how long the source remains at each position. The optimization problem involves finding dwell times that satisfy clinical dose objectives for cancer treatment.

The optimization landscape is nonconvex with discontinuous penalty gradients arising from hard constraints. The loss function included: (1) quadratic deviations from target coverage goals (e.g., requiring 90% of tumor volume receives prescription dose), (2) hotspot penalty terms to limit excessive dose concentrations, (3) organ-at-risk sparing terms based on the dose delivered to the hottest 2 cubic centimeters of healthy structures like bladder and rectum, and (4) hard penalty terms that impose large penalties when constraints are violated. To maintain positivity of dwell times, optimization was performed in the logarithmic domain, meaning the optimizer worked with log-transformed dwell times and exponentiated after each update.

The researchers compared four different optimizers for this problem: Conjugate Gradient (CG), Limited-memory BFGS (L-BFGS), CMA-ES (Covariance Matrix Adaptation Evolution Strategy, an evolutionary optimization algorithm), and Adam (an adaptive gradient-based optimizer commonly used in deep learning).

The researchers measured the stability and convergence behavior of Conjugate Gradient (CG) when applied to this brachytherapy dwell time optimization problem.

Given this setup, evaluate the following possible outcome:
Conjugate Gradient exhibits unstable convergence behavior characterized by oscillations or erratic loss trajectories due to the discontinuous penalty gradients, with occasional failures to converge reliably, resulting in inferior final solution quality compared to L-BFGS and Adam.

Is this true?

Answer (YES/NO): NO